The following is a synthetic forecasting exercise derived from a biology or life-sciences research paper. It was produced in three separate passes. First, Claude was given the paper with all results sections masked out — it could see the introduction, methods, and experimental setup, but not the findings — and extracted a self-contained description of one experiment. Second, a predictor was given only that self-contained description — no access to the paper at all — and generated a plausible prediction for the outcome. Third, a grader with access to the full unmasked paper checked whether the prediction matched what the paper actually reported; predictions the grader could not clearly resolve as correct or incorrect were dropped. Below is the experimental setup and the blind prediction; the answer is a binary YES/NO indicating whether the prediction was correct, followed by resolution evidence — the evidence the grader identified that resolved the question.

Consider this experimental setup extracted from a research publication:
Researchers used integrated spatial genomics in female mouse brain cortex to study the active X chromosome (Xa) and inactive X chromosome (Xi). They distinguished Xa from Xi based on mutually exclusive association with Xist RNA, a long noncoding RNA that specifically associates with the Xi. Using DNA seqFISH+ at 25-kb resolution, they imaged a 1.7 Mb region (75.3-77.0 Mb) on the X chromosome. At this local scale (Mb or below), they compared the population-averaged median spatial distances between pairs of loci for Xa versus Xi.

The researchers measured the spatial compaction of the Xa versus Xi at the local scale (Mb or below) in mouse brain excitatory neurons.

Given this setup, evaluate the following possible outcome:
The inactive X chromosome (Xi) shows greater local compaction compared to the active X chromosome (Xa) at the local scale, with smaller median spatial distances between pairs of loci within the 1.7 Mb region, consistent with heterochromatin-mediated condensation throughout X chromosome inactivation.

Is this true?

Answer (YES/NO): NO